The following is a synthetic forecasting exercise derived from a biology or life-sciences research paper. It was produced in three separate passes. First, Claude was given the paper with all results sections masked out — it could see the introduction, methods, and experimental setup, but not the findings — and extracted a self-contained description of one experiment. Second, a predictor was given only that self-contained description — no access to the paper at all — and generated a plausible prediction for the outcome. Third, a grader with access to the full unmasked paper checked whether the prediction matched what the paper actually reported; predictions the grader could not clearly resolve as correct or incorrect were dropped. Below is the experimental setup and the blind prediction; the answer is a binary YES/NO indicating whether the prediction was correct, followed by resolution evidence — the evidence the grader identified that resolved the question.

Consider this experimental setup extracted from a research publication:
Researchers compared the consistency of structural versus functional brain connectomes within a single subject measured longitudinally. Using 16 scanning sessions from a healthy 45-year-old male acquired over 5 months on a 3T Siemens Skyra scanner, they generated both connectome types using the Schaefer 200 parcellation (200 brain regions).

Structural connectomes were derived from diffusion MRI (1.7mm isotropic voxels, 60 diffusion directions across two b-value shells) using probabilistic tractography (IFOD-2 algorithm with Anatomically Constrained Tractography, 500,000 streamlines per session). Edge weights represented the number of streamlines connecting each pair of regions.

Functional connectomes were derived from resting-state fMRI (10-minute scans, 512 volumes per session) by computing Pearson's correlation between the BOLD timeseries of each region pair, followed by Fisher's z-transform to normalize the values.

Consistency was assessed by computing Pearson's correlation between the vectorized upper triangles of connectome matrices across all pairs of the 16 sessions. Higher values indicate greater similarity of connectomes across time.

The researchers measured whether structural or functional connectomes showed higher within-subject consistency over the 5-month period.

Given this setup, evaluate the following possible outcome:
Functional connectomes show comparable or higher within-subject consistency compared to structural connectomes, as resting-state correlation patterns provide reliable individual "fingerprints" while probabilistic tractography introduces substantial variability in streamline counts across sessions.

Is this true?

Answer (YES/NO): NO